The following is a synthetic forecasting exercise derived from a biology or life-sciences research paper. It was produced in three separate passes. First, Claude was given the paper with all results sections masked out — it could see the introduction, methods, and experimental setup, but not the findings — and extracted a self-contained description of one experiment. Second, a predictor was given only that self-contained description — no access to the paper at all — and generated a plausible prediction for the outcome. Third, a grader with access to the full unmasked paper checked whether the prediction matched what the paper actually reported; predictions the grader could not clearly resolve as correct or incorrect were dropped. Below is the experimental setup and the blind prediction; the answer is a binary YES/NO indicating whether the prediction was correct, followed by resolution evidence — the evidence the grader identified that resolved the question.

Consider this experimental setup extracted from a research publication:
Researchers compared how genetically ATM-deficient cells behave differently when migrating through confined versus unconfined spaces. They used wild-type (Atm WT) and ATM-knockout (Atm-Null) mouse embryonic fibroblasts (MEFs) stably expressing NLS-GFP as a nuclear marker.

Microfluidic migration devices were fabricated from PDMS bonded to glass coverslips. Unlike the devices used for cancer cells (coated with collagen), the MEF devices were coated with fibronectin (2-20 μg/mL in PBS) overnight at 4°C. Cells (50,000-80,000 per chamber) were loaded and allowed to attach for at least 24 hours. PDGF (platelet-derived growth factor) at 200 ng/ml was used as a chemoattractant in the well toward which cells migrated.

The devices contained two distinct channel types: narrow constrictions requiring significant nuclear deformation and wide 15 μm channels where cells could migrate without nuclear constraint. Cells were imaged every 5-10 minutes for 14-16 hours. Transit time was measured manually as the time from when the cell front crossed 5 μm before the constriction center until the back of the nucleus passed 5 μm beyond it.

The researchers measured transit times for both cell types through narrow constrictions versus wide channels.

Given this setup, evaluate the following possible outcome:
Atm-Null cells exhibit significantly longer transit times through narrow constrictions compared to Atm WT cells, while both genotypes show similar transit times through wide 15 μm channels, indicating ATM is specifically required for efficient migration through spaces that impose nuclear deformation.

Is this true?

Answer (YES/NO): NO